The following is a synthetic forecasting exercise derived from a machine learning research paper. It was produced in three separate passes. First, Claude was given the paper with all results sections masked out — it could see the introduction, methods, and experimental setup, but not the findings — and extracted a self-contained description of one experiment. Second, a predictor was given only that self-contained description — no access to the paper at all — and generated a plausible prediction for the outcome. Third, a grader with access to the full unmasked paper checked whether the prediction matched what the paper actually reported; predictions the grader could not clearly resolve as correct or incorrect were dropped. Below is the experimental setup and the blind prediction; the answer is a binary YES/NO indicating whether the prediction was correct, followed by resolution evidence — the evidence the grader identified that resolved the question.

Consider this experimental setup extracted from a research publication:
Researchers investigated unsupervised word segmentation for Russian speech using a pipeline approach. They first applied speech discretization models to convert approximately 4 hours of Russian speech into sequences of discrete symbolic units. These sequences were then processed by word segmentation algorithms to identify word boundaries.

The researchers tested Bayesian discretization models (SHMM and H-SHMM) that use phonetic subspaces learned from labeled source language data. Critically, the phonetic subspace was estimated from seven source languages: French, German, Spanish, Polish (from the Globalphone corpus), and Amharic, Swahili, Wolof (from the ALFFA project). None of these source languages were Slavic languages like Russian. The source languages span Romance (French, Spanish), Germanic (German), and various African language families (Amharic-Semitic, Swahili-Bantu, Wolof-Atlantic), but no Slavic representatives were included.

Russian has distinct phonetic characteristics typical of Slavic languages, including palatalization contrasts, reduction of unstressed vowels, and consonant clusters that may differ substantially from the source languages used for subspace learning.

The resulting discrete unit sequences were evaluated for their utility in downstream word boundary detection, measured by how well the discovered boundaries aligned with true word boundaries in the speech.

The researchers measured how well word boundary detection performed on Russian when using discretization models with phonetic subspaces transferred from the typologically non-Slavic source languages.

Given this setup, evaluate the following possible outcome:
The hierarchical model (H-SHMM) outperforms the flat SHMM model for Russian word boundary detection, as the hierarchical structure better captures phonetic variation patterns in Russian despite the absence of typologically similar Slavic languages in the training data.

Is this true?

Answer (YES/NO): NO